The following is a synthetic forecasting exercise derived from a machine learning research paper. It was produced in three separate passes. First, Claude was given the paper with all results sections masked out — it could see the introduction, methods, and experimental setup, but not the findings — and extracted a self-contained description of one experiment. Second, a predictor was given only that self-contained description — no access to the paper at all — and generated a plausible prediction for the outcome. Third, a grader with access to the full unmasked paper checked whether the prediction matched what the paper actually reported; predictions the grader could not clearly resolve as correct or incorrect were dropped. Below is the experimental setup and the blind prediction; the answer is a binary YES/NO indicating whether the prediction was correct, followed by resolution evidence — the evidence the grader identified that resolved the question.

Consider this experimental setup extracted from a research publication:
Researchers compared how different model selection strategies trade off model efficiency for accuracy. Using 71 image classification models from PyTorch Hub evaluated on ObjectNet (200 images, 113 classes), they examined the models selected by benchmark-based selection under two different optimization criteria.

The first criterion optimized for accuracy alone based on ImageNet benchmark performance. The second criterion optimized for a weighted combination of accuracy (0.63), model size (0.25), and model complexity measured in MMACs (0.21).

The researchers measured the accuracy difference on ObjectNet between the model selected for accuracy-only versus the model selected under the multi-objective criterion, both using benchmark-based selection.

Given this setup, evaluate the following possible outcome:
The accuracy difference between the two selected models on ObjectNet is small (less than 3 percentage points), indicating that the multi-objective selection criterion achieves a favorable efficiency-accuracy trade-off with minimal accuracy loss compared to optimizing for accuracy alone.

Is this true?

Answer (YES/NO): NO